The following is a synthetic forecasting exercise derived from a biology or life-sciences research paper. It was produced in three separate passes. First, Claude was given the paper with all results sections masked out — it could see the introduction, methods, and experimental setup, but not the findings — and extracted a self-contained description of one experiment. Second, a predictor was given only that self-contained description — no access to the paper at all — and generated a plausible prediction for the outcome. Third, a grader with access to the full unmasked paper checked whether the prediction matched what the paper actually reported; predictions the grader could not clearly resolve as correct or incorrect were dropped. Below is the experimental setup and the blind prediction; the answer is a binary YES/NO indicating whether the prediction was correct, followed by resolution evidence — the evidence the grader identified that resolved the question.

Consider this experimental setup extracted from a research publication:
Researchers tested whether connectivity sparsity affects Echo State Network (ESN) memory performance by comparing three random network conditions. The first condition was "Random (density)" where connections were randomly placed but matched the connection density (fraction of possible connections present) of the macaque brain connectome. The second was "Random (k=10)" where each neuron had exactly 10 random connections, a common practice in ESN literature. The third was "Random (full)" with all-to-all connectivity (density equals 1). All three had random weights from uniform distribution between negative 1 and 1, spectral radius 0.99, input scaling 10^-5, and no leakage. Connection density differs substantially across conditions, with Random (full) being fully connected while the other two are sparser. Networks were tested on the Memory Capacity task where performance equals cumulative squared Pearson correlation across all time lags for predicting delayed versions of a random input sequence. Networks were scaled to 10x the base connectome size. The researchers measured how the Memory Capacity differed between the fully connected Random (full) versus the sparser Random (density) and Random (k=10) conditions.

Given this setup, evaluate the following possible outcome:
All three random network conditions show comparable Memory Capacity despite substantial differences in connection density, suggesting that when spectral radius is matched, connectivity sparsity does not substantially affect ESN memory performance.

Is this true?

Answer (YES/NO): YES